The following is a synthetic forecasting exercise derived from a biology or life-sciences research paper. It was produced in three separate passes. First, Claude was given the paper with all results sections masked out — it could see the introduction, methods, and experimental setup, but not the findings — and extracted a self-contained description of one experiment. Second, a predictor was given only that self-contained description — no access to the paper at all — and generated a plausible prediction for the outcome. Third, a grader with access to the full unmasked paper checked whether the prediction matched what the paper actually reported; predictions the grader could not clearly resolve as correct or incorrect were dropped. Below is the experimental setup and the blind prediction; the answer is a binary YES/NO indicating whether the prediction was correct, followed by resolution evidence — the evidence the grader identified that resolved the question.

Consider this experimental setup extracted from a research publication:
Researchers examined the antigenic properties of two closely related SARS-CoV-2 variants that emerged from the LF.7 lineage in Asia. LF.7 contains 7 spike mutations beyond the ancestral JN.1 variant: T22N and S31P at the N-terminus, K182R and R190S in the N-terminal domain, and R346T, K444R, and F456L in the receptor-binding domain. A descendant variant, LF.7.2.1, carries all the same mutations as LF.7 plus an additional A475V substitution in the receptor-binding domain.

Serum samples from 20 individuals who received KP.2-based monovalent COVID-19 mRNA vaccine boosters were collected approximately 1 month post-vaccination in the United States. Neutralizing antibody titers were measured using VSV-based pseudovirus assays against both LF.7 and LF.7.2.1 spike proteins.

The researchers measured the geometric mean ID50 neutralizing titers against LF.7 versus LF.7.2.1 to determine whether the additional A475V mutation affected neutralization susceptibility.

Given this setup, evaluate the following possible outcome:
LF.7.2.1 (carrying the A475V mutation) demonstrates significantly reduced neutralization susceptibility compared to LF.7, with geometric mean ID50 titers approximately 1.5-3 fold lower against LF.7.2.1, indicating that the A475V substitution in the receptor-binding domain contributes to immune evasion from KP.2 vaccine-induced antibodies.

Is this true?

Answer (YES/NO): NO